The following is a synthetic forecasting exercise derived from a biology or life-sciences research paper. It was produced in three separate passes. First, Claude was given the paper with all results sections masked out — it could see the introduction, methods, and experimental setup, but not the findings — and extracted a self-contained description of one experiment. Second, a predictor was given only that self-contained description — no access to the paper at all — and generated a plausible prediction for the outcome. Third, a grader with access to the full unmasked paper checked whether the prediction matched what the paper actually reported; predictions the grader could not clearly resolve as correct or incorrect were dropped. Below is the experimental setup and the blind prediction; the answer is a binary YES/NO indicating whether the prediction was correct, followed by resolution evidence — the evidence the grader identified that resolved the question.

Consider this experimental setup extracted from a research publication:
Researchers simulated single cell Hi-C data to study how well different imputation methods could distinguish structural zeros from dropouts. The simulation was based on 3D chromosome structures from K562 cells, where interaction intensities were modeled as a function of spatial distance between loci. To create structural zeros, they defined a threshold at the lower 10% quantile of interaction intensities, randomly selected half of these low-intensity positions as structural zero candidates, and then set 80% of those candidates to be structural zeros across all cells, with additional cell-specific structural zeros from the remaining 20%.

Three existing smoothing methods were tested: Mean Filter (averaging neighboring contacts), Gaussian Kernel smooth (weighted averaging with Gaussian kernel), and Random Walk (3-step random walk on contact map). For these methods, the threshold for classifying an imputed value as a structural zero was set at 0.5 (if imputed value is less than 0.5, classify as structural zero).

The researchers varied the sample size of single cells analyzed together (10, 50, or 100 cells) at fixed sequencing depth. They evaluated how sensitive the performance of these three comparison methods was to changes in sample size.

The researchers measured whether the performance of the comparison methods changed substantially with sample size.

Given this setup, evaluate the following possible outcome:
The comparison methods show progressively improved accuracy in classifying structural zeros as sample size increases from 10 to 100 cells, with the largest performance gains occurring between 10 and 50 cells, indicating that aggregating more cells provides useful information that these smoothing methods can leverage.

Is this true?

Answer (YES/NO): NO